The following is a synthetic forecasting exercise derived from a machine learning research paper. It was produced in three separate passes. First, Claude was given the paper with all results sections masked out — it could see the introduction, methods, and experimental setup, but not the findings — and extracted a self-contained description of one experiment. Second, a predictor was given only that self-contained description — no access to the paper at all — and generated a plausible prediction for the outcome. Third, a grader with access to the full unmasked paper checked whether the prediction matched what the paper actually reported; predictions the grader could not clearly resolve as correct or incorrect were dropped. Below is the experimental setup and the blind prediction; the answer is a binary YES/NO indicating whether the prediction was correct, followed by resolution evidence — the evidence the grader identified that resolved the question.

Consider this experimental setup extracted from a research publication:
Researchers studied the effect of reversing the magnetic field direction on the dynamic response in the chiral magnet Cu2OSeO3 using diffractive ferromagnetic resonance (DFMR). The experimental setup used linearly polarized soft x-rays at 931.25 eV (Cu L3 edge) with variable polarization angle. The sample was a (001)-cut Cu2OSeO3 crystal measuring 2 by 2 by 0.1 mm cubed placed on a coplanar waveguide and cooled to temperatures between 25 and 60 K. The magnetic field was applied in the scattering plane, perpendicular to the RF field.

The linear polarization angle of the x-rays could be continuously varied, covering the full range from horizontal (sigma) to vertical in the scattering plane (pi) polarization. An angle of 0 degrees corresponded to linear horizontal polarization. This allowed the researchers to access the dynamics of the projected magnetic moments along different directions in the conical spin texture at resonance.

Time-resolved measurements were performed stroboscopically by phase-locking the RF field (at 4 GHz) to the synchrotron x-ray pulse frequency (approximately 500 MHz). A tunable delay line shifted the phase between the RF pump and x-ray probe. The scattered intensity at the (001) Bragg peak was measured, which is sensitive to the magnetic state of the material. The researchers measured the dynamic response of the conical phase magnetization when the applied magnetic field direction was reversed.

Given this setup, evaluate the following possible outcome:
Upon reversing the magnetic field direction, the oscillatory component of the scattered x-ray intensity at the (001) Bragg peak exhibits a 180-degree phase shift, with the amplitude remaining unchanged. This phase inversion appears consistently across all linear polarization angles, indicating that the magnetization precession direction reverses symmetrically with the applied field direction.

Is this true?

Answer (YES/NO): NO